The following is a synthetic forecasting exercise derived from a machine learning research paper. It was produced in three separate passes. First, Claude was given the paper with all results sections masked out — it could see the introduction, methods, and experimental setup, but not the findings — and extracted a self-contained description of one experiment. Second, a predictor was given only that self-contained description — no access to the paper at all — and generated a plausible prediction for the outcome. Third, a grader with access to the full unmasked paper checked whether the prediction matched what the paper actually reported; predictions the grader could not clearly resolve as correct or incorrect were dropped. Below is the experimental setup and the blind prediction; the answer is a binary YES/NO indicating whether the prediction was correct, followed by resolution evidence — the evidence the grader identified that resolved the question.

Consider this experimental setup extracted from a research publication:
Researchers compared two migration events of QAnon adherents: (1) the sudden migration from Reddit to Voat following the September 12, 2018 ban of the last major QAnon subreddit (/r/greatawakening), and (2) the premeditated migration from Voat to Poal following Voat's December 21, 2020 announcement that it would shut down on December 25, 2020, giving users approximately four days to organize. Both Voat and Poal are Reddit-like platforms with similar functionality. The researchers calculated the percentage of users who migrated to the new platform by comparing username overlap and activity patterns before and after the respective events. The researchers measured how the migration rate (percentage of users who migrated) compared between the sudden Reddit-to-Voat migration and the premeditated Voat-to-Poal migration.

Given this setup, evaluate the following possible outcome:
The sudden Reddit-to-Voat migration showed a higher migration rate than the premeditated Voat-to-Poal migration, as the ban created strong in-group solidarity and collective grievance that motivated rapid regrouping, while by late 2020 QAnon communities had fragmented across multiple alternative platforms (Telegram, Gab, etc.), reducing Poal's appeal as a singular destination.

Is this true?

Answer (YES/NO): NO